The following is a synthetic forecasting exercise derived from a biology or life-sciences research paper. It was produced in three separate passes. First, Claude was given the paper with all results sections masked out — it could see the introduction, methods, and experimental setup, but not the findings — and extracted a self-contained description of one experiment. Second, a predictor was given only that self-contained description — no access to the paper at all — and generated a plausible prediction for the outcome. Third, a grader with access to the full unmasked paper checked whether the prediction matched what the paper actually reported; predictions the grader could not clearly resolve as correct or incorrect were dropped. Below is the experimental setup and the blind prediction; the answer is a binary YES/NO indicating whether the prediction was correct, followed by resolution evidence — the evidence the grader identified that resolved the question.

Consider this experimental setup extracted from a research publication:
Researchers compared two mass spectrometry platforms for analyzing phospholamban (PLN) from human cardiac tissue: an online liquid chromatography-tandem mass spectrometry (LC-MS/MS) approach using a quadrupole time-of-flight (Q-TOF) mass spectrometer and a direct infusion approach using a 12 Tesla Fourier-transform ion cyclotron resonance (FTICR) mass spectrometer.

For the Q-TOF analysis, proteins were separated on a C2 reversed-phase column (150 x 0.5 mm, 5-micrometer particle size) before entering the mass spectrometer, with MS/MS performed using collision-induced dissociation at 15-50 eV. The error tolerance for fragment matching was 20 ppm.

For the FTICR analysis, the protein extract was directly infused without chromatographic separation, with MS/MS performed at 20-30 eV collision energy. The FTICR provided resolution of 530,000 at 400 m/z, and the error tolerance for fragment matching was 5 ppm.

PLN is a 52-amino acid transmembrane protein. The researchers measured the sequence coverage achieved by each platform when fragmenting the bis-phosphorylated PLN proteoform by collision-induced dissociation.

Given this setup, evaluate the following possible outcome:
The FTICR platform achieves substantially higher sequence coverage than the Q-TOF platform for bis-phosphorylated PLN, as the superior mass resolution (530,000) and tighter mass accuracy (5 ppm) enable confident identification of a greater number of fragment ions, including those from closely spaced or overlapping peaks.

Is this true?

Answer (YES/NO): NO